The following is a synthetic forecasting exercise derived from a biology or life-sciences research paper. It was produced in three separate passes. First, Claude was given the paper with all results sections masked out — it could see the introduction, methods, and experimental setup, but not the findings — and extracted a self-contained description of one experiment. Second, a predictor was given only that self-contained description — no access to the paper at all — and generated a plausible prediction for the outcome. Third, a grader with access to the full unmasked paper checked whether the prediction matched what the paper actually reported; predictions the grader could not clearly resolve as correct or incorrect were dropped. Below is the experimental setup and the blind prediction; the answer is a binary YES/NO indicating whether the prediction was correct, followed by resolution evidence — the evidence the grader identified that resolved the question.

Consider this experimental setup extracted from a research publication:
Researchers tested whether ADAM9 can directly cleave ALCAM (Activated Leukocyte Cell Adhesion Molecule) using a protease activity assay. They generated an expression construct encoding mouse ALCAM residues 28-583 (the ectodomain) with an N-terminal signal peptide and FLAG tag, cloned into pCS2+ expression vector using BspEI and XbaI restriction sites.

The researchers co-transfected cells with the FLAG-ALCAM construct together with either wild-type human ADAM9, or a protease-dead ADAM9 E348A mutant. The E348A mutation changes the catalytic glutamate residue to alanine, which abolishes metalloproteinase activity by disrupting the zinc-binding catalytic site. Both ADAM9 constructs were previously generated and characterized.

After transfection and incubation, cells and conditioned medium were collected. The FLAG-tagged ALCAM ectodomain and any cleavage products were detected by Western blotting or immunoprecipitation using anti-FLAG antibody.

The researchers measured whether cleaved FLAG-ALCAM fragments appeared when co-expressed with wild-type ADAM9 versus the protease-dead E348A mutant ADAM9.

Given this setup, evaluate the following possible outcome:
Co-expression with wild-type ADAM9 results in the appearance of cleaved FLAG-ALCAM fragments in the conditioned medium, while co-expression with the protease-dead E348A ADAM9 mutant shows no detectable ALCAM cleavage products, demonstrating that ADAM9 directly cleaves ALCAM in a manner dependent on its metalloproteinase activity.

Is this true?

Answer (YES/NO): YES